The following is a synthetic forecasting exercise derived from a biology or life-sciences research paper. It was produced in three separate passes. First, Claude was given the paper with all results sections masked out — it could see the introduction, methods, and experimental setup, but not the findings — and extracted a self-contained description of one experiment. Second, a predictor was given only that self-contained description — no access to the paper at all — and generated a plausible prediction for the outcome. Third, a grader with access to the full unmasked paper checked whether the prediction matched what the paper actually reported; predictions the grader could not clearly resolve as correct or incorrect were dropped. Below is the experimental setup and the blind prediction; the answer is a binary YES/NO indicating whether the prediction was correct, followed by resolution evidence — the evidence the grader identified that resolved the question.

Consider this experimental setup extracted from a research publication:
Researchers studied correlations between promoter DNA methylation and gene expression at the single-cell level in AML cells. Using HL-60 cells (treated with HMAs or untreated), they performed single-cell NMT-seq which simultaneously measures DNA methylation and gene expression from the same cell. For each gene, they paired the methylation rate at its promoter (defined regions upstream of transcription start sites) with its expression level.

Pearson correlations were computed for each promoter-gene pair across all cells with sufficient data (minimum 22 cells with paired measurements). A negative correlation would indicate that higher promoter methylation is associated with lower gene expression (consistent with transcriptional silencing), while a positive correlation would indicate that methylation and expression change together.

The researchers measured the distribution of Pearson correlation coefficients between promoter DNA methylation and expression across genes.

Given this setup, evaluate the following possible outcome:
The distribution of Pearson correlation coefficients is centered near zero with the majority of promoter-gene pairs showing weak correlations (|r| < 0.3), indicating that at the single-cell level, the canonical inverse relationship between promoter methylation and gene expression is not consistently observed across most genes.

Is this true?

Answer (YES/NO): NO